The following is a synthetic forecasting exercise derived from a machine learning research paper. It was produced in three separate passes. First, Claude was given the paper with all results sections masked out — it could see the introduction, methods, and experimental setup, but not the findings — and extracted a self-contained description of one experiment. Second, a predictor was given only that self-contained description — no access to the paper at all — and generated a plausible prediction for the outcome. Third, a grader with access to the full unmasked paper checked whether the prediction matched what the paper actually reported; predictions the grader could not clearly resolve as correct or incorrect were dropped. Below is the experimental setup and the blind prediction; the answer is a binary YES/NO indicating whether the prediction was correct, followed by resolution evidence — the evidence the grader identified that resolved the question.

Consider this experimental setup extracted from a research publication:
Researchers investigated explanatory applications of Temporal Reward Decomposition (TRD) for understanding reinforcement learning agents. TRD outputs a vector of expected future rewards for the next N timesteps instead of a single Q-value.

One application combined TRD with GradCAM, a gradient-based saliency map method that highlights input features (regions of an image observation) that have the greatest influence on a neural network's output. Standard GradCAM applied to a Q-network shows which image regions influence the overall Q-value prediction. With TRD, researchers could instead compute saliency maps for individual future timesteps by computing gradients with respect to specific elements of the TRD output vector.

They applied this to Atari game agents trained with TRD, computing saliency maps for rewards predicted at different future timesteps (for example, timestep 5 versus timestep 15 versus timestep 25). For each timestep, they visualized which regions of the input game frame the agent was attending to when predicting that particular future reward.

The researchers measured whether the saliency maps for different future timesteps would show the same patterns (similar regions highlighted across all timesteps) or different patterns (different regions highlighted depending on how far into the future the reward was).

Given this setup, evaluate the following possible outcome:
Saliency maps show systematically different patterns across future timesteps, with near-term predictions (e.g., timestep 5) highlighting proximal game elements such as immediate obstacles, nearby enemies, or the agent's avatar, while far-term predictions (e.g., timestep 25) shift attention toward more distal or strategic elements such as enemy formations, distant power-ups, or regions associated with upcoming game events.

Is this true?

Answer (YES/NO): YES